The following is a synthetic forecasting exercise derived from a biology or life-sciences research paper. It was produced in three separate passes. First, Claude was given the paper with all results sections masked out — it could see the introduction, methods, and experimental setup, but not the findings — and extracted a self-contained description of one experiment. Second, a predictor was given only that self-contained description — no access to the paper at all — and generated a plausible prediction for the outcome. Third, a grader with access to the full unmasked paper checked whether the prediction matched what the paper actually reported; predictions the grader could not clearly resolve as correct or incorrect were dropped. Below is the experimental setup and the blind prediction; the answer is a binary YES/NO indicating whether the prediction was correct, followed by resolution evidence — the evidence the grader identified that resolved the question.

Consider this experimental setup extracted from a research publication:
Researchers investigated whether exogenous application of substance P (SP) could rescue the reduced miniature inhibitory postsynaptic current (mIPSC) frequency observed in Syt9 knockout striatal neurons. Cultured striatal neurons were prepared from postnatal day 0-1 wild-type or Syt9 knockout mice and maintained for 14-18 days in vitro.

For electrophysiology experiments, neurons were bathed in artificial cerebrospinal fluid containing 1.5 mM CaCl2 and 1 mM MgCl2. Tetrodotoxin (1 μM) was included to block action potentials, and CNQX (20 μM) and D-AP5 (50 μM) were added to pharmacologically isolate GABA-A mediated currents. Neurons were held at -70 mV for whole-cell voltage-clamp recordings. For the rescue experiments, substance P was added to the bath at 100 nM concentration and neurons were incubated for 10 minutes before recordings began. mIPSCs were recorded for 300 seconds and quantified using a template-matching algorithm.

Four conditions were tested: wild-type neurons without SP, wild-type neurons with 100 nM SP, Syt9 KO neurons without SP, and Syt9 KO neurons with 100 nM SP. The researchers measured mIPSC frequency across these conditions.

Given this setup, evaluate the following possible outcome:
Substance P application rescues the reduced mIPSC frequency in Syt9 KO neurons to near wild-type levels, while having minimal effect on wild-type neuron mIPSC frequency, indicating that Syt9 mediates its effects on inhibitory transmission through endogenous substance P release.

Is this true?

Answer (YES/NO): YES